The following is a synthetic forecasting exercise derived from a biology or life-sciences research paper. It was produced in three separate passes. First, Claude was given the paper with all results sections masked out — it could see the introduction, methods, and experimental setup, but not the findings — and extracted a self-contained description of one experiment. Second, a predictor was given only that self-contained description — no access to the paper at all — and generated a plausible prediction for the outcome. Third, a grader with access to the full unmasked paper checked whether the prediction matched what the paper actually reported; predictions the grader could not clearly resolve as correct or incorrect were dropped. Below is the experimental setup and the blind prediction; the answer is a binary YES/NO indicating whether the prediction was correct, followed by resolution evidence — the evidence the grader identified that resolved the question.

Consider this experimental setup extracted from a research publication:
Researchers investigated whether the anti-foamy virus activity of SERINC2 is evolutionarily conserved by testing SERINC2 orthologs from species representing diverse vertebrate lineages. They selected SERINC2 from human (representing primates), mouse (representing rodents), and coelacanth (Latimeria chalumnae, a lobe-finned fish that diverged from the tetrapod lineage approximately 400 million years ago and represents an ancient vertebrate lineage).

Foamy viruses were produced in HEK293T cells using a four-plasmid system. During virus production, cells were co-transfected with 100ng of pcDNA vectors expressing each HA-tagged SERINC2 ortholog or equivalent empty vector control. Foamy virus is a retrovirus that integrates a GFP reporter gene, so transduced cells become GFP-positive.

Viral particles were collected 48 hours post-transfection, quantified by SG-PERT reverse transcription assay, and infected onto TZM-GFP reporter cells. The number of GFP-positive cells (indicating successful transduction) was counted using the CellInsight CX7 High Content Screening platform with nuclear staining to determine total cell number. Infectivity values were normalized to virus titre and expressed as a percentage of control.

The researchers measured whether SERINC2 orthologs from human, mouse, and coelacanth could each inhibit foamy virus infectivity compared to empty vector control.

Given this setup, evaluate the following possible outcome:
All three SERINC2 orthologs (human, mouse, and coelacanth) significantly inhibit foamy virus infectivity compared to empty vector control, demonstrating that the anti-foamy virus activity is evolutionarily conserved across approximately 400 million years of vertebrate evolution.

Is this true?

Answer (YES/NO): NO